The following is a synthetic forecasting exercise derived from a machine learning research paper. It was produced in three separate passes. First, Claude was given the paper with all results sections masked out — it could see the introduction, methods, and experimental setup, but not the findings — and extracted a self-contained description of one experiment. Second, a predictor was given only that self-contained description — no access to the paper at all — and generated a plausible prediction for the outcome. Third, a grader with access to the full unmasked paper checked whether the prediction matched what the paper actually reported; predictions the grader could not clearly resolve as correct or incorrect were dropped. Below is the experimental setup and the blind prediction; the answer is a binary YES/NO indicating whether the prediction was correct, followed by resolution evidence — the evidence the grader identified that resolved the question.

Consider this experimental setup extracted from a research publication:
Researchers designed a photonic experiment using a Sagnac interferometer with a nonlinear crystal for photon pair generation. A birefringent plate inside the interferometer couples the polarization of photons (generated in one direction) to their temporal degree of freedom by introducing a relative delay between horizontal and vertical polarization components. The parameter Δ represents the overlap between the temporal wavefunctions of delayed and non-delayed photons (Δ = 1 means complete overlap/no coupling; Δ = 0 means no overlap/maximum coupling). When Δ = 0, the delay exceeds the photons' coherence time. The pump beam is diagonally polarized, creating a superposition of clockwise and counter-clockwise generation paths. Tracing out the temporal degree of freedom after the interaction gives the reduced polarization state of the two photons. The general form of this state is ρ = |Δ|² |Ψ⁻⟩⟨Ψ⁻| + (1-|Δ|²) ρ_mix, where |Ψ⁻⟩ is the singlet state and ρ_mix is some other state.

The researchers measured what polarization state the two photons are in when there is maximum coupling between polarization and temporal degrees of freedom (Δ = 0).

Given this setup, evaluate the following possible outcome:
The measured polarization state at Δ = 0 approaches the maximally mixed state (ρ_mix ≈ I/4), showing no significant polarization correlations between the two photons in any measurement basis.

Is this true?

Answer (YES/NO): NO